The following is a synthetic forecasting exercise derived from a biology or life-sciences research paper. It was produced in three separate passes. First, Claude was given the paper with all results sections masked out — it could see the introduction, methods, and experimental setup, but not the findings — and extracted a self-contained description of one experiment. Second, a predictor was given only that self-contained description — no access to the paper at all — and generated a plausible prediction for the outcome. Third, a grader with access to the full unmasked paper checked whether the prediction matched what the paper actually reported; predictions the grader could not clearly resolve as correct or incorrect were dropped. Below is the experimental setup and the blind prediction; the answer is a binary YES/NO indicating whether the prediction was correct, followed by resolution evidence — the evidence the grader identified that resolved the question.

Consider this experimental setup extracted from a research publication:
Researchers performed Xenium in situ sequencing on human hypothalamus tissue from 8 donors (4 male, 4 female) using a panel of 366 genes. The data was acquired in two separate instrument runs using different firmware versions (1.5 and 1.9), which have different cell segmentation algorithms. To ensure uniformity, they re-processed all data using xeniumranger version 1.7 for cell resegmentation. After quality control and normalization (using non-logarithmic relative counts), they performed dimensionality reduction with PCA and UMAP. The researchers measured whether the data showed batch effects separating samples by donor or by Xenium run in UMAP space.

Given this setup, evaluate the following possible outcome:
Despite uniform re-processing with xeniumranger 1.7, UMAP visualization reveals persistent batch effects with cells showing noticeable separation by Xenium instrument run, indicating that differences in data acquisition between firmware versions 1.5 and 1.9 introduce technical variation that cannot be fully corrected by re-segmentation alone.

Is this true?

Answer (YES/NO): NO